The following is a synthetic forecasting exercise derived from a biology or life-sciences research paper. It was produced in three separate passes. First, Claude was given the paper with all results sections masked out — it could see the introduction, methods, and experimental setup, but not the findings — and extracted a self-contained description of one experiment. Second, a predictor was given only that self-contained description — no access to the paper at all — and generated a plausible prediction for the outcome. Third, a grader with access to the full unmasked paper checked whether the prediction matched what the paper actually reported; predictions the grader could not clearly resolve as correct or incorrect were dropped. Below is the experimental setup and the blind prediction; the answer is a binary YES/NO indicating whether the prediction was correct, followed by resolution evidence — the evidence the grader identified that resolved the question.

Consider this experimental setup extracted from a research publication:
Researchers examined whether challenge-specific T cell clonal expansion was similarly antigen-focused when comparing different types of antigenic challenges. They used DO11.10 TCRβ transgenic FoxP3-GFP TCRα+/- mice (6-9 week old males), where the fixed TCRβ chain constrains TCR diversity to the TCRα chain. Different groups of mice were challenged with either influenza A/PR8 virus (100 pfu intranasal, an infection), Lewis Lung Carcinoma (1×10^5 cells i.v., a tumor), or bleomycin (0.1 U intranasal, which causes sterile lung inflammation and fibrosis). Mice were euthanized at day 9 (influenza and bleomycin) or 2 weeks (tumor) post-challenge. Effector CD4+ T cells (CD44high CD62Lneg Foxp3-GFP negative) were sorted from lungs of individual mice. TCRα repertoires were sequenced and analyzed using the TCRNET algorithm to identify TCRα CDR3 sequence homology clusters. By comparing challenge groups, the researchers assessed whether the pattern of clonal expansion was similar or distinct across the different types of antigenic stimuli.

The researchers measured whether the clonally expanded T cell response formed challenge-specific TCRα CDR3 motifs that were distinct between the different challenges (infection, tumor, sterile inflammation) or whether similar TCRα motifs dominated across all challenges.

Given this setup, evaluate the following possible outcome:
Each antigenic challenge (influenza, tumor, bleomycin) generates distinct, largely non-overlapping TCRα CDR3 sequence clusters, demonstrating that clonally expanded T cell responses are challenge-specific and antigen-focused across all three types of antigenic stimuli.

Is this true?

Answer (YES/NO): YES